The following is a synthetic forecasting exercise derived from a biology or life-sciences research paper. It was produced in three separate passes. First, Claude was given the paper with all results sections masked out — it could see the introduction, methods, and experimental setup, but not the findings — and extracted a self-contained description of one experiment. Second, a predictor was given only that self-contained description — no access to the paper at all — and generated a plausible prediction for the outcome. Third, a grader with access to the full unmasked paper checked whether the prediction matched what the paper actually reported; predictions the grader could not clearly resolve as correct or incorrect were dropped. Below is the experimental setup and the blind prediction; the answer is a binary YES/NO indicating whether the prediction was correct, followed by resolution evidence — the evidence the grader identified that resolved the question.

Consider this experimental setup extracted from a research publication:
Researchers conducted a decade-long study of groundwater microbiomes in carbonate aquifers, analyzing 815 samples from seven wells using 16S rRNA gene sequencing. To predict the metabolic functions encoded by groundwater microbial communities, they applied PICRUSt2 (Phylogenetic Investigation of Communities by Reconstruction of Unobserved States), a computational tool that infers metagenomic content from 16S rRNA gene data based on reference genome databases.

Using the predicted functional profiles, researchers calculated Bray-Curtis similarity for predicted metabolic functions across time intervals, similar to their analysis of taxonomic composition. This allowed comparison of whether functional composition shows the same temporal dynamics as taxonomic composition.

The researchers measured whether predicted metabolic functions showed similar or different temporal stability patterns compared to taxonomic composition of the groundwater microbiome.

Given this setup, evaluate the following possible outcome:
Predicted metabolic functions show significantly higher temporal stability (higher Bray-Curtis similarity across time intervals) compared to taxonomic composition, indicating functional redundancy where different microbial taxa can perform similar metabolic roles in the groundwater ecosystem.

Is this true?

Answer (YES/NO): YES